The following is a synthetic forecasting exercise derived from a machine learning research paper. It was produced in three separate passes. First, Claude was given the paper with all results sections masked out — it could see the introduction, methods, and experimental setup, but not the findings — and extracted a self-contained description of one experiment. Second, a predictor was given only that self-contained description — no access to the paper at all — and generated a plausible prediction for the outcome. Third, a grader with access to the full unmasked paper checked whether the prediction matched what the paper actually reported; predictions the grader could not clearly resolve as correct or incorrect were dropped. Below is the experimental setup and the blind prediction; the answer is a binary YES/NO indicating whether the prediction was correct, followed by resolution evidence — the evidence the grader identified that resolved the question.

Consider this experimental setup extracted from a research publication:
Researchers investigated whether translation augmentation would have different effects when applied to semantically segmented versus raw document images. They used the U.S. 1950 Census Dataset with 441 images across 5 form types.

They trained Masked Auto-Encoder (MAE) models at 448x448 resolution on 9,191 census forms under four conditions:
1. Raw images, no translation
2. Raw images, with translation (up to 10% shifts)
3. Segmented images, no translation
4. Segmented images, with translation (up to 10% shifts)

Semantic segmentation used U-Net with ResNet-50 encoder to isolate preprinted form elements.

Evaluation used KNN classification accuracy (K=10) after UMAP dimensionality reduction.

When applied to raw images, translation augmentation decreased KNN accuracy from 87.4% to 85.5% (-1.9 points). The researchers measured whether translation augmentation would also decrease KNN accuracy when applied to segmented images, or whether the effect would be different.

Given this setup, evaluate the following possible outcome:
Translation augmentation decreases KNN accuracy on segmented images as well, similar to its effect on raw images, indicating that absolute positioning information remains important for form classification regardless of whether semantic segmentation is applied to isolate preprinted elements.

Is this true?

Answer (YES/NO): NO